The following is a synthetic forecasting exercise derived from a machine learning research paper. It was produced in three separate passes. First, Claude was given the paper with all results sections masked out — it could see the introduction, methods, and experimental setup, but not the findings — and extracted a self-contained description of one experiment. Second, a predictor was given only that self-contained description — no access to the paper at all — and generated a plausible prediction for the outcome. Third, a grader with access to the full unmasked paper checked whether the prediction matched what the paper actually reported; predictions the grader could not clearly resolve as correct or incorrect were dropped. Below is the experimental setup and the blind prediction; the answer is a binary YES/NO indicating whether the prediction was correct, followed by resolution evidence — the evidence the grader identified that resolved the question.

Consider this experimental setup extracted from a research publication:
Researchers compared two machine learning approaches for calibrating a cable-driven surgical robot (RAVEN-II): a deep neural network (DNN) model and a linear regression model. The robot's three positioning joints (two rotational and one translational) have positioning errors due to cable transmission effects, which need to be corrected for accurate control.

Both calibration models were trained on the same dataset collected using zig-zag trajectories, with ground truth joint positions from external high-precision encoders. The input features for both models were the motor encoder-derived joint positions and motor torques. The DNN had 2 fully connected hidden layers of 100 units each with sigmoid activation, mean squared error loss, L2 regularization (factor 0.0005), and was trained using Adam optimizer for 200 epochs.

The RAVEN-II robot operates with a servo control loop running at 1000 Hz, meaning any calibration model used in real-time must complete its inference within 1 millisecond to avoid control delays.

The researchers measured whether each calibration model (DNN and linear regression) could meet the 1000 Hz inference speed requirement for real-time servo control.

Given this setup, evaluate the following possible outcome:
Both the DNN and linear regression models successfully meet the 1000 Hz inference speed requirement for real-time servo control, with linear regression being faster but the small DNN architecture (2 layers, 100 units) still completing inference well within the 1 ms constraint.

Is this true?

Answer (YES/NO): NO